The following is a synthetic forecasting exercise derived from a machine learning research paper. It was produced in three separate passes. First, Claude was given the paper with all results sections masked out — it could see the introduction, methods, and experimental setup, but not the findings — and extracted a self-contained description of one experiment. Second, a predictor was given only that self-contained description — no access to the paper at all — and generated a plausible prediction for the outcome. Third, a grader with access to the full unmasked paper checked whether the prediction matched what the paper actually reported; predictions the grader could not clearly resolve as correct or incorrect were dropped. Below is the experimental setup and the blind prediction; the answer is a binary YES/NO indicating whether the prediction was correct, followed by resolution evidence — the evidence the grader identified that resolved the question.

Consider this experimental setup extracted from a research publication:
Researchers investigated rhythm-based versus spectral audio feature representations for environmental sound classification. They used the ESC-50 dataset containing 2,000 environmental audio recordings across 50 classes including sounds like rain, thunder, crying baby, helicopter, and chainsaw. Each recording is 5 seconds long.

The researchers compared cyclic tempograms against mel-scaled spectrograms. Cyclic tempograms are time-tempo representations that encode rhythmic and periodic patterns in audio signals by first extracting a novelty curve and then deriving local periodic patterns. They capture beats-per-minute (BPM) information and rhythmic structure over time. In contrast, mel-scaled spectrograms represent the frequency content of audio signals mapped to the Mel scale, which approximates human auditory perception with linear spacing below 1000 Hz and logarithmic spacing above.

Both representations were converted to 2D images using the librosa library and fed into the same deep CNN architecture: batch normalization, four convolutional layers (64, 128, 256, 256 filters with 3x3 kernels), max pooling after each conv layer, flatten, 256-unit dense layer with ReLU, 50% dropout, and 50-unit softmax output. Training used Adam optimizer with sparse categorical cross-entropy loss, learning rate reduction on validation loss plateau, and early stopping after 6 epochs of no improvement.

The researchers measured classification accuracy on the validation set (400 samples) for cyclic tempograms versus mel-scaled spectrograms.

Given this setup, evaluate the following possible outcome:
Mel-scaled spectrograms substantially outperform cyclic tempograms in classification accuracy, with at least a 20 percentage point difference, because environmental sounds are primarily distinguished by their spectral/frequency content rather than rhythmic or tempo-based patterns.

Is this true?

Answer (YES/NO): YES